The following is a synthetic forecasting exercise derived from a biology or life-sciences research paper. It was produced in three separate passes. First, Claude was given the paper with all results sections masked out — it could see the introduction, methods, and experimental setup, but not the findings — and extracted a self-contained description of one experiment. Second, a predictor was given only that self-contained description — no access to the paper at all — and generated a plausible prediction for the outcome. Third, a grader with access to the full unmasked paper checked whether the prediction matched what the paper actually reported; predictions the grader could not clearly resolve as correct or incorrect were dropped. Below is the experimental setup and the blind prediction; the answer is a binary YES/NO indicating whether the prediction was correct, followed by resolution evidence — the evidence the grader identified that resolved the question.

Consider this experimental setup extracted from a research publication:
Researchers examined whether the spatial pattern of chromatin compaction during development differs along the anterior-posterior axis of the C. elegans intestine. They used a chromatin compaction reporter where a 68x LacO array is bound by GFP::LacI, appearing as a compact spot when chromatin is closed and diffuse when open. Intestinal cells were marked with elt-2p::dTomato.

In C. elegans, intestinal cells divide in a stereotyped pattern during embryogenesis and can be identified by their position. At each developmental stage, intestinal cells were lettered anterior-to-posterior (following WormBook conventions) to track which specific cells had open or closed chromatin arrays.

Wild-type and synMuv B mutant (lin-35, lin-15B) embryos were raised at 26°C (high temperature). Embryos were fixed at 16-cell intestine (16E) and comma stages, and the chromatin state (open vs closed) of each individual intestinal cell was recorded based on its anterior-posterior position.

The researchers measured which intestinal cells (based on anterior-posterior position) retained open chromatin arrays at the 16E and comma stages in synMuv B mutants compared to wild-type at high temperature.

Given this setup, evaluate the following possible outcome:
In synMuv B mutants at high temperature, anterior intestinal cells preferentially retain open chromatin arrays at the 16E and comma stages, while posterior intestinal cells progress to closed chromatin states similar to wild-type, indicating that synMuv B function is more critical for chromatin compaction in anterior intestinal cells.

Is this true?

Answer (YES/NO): YES